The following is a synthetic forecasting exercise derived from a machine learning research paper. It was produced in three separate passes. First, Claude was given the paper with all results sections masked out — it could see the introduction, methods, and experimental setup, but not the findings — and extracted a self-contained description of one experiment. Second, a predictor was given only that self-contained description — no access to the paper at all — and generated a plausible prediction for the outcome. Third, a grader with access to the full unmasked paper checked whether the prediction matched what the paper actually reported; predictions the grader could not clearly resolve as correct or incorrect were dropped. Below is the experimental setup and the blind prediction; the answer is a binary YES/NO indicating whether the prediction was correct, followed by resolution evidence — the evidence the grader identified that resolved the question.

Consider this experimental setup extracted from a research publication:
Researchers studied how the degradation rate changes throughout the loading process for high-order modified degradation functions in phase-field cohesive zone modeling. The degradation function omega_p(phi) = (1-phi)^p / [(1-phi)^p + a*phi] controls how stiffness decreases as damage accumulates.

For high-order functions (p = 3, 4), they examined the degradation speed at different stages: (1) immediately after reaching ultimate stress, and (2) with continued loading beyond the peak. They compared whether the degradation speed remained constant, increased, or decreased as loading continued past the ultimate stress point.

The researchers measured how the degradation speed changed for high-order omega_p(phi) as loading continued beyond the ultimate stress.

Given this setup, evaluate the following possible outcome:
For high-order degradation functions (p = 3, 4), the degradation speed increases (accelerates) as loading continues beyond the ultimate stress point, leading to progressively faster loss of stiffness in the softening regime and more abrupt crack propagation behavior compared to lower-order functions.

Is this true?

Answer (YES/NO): NO